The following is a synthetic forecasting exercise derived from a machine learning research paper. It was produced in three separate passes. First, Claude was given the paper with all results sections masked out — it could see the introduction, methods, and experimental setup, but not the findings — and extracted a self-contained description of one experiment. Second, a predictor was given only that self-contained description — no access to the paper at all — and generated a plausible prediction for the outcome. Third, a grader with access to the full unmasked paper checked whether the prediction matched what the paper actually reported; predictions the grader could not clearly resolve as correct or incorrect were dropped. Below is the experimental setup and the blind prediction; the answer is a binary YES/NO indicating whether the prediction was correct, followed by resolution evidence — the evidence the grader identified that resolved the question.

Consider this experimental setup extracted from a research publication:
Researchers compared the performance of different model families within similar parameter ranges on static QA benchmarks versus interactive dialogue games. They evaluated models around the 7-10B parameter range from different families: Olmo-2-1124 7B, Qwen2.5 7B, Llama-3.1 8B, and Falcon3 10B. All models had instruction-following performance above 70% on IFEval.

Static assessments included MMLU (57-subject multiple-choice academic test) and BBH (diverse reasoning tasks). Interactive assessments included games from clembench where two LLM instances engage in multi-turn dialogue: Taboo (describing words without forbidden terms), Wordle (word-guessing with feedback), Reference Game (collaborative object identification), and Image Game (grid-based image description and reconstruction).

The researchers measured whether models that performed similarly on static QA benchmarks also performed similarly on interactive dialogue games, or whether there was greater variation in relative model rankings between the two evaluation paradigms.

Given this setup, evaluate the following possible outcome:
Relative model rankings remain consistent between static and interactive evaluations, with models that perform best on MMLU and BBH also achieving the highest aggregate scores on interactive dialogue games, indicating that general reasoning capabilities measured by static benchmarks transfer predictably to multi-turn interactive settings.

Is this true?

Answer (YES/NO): NO